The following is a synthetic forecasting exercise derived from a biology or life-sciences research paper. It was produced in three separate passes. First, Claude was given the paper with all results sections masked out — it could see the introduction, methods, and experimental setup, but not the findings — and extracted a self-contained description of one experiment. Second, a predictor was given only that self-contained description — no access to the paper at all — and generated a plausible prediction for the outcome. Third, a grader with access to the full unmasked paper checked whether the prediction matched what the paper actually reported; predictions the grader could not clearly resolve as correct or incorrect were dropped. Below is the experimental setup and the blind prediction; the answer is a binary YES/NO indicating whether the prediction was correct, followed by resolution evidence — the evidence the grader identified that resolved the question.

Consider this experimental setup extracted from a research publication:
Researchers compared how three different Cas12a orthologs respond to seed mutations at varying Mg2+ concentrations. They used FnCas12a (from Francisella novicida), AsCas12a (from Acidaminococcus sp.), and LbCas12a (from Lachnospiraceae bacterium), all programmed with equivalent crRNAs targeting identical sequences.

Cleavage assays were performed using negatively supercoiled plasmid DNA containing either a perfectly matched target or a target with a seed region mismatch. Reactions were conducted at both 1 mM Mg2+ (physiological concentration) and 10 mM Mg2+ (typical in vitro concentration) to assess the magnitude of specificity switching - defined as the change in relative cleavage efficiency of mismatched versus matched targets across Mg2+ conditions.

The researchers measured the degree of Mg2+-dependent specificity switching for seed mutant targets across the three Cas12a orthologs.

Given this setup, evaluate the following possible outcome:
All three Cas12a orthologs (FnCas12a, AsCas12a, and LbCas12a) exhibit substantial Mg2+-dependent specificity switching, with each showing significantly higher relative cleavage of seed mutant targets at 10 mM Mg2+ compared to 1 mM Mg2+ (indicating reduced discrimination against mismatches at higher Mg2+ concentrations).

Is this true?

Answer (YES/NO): NO